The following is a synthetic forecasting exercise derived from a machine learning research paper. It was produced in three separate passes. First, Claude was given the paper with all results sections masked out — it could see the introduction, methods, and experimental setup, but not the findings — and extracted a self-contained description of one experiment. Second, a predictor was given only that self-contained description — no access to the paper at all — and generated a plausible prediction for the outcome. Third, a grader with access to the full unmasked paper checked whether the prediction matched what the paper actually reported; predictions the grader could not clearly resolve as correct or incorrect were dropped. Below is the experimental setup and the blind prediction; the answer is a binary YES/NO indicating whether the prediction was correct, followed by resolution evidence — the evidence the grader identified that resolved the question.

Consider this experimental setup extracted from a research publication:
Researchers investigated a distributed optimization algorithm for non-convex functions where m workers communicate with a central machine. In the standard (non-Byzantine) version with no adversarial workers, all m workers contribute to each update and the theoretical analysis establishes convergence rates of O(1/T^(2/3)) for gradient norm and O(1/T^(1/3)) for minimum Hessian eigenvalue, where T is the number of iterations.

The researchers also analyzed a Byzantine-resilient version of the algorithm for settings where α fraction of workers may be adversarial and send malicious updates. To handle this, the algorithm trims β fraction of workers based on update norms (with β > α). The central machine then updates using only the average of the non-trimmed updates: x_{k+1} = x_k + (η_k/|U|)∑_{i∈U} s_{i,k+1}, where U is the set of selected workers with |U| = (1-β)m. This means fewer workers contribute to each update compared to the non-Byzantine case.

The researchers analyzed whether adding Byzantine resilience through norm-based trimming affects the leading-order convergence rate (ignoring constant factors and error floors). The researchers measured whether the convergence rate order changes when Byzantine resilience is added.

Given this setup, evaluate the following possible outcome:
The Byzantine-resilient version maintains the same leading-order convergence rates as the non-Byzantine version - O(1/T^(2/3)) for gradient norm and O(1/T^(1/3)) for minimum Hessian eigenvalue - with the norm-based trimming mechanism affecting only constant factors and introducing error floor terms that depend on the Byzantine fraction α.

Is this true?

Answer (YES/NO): YES